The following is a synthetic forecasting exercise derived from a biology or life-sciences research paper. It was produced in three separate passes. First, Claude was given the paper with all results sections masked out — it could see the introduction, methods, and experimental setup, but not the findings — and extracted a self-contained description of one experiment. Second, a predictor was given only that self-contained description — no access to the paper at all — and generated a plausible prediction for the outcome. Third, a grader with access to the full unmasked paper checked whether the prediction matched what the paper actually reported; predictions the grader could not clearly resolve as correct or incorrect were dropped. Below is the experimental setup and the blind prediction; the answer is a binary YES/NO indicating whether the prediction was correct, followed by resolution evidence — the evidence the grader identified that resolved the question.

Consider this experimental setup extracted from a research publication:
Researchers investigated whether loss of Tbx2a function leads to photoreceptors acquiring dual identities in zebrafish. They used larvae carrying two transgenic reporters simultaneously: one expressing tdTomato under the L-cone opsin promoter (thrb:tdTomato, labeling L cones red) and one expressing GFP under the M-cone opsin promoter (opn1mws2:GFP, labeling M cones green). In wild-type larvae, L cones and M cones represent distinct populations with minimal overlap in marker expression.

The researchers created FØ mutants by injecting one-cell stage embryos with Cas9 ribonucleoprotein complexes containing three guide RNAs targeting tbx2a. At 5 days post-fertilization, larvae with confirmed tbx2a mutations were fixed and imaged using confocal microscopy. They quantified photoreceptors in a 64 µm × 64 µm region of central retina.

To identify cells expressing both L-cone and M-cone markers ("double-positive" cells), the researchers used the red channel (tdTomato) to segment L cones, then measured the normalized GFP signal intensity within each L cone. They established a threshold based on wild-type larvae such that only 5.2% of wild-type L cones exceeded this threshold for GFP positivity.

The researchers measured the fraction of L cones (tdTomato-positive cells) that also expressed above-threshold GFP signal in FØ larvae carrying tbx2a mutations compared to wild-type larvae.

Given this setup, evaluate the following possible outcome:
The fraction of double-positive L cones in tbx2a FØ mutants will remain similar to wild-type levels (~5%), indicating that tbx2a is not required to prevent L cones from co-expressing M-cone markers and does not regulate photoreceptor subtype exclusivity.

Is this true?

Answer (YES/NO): NO